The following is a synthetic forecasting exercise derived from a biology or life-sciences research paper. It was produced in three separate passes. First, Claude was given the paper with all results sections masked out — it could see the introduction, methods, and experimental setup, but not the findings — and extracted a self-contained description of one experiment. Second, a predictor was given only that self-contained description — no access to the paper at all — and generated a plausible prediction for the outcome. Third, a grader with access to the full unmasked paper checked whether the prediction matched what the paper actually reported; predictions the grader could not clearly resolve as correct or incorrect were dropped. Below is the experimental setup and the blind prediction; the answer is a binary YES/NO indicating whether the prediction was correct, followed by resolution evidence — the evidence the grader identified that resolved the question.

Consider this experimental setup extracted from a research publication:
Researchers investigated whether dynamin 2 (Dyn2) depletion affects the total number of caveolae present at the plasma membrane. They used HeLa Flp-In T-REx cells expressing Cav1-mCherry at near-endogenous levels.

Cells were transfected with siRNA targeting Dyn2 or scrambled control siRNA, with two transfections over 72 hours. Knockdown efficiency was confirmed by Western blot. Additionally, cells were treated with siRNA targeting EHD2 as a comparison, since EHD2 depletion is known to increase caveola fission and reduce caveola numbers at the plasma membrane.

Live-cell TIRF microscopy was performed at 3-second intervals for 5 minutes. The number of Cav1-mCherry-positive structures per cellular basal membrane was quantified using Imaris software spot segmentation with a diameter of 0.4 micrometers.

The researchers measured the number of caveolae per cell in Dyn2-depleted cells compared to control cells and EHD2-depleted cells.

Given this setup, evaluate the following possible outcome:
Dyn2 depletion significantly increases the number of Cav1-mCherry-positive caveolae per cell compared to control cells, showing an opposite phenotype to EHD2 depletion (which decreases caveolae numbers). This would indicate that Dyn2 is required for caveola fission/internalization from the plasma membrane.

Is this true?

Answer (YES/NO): NO